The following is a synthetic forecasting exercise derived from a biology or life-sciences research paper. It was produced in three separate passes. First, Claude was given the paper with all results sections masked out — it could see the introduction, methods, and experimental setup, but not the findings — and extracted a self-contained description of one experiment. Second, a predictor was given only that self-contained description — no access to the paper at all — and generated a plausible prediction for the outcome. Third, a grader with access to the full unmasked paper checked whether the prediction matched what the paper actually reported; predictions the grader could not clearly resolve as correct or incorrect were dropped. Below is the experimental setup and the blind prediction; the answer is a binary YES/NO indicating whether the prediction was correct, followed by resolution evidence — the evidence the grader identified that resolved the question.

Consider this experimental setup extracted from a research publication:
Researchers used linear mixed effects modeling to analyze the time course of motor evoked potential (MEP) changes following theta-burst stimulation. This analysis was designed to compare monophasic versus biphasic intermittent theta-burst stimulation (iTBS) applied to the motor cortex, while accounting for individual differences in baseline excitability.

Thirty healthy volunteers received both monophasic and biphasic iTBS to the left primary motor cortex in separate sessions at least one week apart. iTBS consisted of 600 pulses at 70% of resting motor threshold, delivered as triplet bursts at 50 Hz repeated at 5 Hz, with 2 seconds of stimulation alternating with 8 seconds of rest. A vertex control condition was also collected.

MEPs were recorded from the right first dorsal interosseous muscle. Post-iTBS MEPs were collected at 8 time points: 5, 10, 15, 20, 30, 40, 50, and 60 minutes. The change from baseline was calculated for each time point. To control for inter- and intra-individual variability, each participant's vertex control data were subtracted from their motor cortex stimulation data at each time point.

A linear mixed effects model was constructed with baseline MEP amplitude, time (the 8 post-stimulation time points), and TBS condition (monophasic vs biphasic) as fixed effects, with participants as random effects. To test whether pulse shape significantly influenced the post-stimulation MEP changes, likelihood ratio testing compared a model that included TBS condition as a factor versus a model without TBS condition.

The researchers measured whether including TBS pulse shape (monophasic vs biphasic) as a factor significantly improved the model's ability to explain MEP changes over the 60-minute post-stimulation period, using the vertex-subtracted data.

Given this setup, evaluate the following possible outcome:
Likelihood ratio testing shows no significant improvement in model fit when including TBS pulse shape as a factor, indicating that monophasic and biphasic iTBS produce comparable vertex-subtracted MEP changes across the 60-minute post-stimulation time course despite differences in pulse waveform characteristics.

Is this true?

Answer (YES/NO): NO